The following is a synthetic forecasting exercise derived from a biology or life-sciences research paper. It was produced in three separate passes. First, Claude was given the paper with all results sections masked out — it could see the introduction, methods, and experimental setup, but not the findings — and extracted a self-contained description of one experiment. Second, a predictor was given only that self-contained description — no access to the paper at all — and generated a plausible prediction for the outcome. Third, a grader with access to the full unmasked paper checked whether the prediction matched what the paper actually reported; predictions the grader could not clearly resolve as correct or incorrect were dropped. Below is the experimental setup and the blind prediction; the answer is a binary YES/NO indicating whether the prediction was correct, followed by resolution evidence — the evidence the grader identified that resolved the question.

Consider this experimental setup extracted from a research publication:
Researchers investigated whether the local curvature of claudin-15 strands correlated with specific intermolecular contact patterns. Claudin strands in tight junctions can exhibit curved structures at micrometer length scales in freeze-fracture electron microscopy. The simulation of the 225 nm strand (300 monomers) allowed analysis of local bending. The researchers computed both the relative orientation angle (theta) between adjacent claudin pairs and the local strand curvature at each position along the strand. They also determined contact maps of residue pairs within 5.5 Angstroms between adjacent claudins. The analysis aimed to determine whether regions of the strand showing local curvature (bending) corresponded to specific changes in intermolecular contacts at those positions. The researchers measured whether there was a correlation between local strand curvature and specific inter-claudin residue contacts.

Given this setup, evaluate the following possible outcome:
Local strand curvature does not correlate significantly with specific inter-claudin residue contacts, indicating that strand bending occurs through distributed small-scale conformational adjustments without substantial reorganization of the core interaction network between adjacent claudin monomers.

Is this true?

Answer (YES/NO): NO